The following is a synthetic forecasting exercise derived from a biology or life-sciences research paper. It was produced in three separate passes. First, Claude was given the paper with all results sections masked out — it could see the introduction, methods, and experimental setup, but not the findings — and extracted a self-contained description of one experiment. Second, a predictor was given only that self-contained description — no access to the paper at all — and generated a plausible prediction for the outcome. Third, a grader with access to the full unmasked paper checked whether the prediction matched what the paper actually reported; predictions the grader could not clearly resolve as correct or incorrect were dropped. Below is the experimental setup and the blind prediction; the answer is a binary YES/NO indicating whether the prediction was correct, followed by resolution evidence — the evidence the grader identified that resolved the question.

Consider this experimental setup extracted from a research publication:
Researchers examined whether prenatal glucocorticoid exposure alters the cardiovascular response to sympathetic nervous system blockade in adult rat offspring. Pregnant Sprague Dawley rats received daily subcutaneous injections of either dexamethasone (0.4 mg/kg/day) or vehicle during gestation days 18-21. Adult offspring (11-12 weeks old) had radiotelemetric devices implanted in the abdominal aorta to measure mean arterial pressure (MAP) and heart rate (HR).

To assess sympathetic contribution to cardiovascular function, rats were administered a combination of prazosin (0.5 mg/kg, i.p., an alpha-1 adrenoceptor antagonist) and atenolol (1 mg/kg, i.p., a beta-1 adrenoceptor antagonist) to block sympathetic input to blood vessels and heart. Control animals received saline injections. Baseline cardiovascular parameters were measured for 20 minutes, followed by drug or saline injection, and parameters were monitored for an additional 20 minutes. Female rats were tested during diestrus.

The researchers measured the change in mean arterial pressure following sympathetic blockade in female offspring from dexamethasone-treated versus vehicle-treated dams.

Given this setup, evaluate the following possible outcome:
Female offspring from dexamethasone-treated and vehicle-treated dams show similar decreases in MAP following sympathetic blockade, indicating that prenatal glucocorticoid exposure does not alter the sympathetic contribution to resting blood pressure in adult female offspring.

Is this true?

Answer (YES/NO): YES